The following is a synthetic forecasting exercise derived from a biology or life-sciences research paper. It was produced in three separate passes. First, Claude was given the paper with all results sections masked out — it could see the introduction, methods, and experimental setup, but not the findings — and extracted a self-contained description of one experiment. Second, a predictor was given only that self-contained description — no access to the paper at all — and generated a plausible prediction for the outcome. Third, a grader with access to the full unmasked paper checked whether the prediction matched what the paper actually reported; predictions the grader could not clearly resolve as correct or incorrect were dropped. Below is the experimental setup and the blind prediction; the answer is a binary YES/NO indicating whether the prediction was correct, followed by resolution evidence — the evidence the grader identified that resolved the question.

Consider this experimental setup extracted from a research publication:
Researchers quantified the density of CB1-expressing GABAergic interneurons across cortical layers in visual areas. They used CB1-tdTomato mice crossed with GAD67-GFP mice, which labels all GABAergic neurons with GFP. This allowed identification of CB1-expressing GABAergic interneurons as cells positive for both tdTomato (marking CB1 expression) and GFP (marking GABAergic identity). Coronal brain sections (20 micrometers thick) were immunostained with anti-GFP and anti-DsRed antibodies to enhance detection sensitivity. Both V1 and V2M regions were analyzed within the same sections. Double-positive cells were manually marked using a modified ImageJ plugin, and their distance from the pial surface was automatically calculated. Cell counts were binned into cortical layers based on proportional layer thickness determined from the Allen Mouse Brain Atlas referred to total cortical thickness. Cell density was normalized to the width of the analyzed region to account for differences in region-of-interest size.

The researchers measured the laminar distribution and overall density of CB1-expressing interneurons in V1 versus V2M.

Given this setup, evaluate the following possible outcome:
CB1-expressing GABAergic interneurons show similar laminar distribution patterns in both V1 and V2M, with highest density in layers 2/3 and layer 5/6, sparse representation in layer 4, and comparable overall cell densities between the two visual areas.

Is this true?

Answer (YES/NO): NO